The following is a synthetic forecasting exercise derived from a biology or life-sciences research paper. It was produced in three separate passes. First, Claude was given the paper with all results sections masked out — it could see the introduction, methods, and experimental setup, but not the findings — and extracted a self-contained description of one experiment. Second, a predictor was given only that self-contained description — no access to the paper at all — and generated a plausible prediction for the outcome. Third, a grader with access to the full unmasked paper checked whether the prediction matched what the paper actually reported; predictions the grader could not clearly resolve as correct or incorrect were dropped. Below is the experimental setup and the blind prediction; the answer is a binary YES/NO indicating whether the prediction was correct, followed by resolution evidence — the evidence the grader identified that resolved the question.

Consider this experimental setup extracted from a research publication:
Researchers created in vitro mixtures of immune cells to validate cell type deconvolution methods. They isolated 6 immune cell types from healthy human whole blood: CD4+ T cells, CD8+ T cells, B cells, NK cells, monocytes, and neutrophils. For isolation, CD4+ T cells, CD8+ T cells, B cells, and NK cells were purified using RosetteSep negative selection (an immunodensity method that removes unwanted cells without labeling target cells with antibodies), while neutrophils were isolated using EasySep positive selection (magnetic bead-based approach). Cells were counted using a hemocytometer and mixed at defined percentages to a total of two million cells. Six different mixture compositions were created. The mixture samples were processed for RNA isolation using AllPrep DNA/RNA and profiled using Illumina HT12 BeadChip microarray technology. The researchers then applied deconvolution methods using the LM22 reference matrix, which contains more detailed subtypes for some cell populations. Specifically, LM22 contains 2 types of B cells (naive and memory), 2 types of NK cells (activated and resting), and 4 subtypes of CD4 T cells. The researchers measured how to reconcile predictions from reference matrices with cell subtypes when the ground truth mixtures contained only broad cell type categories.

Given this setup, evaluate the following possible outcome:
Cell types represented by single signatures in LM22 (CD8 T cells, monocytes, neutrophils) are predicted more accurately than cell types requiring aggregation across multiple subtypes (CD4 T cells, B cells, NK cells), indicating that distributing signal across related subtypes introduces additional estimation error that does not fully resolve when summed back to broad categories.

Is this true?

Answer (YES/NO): NO